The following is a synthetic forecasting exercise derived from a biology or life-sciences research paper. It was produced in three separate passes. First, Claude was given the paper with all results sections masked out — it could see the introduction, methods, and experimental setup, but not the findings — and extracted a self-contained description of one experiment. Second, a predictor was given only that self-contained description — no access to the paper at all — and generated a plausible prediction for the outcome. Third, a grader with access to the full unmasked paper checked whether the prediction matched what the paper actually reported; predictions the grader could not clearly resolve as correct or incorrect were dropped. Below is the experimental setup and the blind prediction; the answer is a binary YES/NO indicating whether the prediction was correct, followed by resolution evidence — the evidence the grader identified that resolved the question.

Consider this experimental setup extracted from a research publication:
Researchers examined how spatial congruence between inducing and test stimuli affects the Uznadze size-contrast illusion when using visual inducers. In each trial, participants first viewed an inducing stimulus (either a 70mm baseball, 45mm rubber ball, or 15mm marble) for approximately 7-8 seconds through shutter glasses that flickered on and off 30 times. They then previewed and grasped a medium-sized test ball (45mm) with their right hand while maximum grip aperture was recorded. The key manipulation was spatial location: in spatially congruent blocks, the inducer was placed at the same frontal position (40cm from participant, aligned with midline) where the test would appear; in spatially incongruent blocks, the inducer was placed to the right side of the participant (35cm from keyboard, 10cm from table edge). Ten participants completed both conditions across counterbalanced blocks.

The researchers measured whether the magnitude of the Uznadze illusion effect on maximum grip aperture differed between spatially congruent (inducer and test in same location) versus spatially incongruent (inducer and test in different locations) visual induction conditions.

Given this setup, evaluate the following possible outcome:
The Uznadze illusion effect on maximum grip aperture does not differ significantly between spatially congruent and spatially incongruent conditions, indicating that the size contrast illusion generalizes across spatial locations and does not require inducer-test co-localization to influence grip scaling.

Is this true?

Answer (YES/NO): NO